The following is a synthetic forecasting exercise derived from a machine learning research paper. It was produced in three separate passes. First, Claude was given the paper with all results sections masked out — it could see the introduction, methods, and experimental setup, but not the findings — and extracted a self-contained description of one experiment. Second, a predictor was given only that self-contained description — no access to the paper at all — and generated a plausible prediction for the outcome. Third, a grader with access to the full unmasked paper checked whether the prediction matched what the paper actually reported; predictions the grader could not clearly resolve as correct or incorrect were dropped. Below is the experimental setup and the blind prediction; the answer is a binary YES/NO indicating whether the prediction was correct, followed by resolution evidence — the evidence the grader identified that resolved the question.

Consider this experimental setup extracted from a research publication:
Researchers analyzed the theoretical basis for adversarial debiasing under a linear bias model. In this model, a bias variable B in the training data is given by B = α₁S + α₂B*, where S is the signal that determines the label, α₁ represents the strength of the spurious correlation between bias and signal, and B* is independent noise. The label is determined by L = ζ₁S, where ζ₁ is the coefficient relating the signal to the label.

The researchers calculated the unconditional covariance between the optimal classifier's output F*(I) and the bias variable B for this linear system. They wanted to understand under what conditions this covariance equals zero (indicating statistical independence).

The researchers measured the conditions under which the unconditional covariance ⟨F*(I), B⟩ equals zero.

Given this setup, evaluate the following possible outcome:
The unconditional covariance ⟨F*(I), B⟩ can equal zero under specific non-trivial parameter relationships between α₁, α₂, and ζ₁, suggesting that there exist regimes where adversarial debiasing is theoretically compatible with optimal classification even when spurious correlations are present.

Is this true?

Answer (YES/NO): NO